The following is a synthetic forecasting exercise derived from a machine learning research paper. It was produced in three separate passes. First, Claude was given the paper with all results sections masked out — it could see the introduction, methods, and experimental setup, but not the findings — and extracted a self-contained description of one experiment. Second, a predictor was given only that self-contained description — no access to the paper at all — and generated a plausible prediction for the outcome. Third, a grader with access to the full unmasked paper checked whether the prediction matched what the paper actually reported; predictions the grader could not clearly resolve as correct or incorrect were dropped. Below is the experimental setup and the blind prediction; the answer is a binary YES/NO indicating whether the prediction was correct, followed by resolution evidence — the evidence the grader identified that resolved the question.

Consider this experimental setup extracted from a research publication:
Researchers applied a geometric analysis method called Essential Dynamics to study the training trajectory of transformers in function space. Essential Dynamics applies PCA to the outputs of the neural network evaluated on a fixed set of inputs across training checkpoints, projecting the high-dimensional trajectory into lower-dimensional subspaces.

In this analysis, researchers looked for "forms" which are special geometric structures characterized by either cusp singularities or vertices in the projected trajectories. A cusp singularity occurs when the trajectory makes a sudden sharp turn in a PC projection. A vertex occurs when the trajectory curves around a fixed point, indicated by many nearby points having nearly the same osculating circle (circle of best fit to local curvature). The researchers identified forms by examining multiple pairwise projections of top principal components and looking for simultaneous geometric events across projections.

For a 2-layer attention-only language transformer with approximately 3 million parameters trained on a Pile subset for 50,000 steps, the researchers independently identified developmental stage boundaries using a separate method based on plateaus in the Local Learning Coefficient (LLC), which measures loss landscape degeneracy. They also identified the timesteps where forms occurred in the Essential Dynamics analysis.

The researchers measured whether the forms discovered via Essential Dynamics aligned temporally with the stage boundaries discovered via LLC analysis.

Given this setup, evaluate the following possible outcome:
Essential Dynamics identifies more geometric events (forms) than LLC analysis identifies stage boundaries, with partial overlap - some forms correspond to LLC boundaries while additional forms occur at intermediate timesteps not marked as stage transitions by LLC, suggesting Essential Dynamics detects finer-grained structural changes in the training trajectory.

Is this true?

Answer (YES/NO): NO